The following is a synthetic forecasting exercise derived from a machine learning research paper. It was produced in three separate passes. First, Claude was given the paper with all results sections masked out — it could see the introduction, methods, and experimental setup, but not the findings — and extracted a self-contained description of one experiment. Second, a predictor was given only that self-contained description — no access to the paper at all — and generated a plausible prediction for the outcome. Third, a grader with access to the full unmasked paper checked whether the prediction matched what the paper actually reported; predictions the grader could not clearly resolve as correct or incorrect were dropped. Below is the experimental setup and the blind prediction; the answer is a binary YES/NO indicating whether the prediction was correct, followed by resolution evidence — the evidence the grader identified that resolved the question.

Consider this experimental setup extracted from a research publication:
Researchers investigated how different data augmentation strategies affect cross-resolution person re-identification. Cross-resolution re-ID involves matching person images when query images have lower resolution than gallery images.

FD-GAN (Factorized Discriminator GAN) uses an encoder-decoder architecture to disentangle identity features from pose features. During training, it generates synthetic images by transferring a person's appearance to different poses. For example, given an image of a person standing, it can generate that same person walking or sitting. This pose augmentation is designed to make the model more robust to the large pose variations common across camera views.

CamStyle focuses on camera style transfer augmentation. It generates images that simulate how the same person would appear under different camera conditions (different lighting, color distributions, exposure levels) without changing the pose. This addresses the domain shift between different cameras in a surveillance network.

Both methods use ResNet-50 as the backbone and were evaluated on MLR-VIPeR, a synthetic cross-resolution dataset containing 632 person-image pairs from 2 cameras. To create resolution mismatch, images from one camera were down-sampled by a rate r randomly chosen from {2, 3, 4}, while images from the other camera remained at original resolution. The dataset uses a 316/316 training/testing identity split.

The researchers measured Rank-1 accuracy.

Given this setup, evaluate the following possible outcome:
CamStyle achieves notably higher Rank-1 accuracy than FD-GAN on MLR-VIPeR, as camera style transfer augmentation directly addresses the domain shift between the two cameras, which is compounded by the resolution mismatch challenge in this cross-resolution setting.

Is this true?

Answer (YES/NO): NO